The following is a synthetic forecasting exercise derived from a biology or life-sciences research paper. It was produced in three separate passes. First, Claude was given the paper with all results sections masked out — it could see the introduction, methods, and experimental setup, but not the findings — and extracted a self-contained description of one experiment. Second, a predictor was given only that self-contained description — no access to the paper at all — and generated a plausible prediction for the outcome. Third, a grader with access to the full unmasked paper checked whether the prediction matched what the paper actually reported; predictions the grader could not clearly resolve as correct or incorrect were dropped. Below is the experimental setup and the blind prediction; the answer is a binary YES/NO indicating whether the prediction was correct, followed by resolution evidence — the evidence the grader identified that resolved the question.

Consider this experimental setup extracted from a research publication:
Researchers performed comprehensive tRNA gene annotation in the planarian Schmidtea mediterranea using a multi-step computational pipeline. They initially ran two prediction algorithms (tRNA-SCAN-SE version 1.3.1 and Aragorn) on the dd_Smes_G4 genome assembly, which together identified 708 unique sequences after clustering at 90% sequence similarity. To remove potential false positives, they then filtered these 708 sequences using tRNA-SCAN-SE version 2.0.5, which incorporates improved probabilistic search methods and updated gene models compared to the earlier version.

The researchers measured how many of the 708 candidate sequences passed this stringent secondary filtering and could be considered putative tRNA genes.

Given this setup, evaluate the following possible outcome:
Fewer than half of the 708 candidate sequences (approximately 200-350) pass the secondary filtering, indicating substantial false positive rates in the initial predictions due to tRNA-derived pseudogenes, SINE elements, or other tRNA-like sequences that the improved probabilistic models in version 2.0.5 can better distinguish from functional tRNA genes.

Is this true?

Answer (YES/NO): NO